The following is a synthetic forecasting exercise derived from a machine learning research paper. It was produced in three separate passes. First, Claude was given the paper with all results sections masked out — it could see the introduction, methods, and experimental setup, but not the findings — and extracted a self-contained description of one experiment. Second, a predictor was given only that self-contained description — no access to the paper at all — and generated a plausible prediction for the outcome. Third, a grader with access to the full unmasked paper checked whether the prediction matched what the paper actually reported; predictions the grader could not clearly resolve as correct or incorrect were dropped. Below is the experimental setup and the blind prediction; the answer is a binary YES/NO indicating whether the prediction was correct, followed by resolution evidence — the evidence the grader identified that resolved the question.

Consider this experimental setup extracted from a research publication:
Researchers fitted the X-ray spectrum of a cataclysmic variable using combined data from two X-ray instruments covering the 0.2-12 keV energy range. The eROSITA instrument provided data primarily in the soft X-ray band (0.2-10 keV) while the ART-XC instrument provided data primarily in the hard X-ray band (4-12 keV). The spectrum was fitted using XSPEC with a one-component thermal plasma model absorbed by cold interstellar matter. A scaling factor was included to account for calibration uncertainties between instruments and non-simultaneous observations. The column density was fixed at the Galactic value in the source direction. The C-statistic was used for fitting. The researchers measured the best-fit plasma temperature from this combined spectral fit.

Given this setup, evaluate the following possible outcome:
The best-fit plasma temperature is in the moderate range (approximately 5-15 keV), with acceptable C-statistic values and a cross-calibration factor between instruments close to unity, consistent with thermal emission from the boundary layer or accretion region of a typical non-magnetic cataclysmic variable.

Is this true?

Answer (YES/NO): NO